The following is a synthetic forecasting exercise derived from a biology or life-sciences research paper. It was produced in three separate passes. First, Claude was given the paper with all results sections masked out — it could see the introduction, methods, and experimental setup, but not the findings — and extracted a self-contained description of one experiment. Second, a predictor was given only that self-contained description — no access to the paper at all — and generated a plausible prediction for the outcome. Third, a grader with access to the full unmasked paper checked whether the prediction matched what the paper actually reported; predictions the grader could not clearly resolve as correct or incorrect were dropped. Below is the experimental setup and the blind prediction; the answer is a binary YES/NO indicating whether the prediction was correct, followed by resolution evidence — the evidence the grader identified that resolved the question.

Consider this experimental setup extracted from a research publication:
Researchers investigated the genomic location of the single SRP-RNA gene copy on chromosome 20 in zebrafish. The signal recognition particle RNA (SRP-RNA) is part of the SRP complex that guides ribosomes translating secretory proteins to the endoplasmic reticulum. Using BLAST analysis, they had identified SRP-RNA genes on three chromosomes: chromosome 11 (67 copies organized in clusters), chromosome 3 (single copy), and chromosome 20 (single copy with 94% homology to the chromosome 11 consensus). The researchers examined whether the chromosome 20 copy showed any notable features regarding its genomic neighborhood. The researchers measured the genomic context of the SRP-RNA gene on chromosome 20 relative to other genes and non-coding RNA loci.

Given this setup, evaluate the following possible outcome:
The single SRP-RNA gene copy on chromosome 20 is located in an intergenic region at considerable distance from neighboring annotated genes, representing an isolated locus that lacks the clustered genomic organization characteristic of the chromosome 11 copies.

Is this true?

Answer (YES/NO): NO